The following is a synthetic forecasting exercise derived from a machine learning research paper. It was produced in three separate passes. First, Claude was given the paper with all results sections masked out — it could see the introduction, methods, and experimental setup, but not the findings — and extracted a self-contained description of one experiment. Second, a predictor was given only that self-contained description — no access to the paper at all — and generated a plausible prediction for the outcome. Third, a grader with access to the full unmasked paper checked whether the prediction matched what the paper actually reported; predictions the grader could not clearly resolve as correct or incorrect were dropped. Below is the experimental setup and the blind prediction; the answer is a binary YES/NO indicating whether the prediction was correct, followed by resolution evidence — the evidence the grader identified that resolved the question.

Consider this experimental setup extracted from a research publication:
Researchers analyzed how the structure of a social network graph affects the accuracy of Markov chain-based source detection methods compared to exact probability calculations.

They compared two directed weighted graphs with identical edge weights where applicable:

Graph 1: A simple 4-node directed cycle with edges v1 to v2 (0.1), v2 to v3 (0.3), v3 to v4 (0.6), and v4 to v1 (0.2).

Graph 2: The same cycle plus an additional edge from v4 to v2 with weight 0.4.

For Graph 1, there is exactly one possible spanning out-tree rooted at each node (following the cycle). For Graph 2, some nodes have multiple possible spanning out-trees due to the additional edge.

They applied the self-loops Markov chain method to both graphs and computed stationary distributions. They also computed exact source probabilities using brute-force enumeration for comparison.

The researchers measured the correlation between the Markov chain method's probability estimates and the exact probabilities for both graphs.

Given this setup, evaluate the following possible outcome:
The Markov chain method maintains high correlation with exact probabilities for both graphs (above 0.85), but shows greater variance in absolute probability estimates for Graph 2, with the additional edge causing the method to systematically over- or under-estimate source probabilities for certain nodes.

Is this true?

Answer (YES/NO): YES